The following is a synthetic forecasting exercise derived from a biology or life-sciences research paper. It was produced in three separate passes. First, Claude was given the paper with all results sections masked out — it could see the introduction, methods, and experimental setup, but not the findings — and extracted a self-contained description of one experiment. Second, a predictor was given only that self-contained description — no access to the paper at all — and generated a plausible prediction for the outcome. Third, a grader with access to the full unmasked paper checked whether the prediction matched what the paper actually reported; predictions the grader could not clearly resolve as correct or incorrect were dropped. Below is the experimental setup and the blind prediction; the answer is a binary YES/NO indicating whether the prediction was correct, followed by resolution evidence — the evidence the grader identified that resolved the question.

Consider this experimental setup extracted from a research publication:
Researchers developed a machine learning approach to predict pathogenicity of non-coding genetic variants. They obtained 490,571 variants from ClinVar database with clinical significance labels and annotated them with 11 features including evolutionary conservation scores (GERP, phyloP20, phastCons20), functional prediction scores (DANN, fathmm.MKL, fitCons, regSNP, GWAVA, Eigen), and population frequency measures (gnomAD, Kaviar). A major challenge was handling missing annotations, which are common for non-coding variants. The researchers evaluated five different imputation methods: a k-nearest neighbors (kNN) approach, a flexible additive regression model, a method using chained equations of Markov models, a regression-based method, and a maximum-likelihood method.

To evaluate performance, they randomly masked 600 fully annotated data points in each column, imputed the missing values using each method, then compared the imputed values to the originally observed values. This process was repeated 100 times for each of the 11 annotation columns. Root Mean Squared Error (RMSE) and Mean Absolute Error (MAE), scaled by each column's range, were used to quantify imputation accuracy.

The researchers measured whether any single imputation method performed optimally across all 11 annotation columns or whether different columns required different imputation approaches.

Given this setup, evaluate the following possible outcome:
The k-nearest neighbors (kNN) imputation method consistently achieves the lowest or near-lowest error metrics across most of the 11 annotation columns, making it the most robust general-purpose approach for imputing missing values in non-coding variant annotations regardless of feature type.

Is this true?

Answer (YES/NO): YES